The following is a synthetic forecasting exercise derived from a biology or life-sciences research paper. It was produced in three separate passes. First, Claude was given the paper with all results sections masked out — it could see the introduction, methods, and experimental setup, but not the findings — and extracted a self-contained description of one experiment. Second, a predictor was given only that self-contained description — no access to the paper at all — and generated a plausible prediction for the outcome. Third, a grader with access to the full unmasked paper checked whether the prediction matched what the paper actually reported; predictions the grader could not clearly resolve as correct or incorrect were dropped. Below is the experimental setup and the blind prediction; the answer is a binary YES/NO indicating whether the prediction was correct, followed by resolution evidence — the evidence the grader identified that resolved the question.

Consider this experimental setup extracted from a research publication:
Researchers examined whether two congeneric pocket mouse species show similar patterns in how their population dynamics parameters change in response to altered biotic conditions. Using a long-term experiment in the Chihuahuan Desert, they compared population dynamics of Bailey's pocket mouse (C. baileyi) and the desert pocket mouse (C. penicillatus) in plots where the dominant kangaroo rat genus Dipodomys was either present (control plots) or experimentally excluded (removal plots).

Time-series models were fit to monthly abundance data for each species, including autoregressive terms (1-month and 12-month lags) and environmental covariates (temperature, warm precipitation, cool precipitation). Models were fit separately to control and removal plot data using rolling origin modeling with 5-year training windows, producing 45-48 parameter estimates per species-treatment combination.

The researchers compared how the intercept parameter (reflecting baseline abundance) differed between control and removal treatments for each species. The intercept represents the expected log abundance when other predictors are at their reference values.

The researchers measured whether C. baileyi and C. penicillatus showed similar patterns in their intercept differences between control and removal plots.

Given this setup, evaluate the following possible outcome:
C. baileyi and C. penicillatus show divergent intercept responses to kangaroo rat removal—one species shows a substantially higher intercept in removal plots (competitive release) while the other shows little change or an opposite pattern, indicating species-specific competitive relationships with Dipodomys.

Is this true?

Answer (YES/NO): YES